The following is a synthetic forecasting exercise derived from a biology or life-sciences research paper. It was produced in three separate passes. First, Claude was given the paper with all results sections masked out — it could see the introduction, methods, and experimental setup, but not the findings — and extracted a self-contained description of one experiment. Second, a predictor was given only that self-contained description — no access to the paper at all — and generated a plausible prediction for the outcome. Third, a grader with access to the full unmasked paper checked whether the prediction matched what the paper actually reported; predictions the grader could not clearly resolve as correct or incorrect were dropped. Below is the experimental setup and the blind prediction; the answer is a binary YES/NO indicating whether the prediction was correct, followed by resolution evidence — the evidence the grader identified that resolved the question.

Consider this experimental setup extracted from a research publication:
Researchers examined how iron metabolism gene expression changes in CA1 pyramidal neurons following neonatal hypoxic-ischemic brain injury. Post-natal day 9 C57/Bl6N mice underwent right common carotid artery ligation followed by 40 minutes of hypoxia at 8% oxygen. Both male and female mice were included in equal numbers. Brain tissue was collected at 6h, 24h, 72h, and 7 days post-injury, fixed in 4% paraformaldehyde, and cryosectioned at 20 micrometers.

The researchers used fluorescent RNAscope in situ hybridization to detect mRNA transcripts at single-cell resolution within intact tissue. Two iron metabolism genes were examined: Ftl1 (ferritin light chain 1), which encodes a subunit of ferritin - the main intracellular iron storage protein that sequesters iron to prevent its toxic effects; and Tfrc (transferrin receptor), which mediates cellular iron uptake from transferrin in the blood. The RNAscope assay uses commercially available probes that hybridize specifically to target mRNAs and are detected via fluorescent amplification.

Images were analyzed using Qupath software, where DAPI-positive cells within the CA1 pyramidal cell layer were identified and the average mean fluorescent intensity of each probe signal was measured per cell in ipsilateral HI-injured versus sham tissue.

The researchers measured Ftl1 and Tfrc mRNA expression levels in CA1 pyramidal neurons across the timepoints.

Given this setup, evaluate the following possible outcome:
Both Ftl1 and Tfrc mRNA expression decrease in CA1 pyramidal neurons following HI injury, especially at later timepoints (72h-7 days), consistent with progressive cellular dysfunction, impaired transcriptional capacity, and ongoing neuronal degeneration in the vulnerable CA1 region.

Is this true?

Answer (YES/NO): NO